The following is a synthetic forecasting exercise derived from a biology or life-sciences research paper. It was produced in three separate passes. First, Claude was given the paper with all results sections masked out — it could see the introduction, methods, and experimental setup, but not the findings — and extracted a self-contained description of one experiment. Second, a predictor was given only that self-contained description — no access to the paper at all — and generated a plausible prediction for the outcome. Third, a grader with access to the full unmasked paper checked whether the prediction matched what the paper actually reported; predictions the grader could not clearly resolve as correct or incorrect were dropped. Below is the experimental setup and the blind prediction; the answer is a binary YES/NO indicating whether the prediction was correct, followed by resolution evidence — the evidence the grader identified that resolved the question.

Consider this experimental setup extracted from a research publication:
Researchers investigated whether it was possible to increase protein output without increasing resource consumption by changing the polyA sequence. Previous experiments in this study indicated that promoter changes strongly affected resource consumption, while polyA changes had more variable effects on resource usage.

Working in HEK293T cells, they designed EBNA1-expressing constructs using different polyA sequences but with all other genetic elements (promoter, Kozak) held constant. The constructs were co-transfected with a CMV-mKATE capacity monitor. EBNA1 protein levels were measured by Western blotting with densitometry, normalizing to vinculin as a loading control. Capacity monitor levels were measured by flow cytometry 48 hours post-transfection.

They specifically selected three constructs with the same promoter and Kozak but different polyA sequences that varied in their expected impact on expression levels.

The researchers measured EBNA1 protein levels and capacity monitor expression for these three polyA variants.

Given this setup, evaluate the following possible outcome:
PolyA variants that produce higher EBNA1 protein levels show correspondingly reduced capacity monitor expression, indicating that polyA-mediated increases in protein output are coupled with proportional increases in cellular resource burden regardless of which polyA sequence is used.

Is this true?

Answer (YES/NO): NO